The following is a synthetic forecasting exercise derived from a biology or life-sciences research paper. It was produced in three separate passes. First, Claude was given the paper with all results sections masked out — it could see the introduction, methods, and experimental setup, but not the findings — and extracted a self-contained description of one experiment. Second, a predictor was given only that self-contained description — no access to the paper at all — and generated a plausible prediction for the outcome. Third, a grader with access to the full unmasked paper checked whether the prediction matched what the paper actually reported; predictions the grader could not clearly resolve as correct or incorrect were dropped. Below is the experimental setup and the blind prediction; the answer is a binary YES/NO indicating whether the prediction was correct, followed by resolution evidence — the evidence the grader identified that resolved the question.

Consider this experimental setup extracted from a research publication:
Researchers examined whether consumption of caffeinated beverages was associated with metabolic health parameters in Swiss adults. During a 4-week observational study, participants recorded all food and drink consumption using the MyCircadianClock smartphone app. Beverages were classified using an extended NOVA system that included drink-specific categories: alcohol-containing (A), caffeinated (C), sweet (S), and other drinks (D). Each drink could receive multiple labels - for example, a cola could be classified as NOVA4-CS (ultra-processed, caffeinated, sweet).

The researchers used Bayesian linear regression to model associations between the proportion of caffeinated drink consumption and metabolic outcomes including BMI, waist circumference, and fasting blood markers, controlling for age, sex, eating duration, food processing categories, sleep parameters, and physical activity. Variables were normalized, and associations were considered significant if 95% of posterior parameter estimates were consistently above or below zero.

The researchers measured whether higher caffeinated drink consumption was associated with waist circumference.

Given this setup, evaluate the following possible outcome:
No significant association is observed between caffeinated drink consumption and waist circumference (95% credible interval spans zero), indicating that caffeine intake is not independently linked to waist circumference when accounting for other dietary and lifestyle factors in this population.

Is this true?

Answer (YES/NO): YES